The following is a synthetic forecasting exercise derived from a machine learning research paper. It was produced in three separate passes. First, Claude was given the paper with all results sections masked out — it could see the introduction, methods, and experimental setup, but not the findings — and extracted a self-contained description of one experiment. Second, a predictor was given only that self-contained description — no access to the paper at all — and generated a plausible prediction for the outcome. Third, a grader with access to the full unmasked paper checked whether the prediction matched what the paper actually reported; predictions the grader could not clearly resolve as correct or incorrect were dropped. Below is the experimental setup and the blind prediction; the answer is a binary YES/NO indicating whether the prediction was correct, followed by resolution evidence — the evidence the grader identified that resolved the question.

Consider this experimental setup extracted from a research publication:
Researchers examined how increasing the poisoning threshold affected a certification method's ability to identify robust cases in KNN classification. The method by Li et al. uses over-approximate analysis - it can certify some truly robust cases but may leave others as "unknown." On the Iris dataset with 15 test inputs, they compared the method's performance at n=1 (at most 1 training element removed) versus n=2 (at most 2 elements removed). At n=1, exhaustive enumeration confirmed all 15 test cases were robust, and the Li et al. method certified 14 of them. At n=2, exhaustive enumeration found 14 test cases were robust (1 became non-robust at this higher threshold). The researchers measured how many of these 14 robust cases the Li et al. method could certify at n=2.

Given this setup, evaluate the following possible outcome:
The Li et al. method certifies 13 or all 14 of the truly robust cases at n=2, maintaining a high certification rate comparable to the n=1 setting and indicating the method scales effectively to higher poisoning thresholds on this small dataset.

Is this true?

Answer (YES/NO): YES